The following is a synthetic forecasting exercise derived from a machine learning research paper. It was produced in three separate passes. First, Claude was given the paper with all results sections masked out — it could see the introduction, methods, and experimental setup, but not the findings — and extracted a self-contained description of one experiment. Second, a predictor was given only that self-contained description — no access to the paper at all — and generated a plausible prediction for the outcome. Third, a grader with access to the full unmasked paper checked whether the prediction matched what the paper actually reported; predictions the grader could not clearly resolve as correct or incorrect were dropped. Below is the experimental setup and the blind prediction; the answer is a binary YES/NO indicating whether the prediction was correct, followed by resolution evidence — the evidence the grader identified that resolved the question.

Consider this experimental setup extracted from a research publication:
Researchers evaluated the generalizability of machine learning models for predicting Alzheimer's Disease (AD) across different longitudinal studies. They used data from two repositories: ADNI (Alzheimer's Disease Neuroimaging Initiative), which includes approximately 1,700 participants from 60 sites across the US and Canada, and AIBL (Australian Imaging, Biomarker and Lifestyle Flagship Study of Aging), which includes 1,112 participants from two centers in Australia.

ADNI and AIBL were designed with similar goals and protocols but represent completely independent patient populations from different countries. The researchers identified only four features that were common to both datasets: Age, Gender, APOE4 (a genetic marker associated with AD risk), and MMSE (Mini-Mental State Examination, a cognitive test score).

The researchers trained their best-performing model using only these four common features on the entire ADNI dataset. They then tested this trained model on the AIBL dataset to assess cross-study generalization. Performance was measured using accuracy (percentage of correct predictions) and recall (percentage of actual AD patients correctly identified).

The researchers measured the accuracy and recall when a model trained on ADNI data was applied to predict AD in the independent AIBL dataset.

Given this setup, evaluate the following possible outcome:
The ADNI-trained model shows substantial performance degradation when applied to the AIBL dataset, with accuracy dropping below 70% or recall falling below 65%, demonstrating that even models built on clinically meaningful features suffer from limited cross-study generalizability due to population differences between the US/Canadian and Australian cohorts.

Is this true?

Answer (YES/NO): NO